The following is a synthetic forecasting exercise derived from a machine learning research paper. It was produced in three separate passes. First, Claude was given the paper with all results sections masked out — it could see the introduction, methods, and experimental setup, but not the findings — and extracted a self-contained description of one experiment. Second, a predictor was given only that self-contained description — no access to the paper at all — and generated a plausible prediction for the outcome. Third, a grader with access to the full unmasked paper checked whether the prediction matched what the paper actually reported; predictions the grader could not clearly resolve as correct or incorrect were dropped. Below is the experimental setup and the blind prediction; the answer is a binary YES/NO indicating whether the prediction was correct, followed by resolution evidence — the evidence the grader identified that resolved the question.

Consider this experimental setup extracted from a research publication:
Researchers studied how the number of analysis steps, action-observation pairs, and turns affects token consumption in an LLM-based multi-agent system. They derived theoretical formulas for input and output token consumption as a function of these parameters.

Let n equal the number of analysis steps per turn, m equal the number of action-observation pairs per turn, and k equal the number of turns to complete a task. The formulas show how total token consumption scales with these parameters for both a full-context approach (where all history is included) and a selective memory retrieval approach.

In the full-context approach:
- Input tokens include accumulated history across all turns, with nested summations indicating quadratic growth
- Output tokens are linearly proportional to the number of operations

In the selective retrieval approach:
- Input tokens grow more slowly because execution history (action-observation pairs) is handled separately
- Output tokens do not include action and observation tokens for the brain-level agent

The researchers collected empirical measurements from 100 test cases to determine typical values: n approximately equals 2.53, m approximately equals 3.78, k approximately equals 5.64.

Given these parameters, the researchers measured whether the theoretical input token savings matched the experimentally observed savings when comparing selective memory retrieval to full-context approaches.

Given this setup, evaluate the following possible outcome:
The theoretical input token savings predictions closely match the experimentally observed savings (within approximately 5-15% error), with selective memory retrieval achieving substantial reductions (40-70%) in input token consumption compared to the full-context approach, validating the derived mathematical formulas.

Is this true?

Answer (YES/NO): NO